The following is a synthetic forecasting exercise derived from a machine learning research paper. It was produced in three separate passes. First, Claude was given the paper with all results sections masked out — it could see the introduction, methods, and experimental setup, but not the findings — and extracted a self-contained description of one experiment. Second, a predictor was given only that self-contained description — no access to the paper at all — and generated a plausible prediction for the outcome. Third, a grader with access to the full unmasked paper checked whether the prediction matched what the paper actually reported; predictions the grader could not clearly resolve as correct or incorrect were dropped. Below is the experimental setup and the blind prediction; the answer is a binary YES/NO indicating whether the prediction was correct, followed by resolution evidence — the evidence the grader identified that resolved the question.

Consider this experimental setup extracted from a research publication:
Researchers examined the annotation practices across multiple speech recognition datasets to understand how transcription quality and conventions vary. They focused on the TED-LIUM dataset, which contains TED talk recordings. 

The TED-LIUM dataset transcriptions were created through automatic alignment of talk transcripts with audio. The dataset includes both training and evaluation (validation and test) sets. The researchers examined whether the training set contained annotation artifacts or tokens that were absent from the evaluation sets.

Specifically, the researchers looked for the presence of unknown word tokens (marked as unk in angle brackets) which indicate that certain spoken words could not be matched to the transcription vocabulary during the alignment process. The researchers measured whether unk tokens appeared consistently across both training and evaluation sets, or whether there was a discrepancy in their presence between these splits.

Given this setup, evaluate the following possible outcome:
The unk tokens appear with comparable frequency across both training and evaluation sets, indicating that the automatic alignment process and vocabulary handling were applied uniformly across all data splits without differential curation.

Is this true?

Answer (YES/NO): NO